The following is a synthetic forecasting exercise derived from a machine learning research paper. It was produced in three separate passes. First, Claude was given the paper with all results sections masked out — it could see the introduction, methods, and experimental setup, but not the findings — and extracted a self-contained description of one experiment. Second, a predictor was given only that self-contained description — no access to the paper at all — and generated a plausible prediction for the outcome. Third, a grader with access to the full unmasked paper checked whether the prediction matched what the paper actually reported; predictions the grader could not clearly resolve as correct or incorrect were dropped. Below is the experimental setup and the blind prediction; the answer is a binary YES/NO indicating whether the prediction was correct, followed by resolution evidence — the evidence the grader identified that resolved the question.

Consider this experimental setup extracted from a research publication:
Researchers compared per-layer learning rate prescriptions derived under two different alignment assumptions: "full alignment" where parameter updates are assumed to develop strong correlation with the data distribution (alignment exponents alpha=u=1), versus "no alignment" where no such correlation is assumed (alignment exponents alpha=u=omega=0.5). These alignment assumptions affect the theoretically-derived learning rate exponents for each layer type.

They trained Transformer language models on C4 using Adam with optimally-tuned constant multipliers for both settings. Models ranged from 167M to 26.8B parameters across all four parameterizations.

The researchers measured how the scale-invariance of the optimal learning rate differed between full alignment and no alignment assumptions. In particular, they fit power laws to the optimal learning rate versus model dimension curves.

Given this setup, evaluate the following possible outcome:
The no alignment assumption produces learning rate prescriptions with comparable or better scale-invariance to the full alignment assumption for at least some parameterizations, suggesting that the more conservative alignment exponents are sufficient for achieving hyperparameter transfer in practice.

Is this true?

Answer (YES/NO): NO